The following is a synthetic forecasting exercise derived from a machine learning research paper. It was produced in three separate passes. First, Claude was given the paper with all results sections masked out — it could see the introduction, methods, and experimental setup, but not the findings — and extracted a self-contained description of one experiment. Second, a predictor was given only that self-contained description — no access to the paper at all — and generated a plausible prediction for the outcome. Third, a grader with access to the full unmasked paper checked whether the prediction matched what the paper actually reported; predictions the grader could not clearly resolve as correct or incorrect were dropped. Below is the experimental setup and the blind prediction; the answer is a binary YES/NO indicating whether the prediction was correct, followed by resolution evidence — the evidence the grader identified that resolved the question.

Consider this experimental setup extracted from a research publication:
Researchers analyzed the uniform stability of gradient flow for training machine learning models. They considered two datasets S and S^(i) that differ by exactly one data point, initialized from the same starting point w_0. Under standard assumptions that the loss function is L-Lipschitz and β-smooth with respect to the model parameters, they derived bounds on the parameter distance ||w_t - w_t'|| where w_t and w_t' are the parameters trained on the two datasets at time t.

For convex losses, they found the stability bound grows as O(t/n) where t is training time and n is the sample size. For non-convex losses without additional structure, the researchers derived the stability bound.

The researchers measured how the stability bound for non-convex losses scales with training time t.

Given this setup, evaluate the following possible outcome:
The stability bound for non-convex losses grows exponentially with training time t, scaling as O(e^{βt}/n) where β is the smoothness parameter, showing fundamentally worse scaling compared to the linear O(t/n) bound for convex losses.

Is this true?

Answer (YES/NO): YES